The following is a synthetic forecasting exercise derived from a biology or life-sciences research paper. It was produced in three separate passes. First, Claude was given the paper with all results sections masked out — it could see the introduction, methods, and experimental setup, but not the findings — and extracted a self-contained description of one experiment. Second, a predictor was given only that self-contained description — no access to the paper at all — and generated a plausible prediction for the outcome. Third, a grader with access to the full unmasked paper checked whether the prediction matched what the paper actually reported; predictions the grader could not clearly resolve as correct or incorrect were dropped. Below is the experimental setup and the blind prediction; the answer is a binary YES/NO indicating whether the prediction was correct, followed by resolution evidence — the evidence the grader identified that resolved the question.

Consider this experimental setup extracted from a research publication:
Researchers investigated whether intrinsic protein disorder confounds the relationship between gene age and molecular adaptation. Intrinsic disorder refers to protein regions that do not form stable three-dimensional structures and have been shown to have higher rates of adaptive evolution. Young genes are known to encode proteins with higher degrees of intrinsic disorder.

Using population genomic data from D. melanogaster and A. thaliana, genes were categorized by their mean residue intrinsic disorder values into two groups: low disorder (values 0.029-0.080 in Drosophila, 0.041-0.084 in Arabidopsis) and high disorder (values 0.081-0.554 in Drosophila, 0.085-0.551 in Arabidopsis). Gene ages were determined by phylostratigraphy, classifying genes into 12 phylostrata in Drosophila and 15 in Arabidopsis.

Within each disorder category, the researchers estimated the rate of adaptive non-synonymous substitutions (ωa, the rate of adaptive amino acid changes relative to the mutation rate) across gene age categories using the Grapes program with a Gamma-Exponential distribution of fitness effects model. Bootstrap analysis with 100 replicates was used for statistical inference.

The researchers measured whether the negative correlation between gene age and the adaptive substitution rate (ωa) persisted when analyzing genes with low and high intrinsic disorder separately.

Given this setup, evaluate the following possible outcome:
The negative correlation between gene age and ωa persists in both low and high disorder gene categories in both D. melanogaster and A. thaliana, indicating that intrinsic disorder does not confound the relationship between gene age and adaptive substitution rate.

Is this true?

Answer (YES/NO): YES